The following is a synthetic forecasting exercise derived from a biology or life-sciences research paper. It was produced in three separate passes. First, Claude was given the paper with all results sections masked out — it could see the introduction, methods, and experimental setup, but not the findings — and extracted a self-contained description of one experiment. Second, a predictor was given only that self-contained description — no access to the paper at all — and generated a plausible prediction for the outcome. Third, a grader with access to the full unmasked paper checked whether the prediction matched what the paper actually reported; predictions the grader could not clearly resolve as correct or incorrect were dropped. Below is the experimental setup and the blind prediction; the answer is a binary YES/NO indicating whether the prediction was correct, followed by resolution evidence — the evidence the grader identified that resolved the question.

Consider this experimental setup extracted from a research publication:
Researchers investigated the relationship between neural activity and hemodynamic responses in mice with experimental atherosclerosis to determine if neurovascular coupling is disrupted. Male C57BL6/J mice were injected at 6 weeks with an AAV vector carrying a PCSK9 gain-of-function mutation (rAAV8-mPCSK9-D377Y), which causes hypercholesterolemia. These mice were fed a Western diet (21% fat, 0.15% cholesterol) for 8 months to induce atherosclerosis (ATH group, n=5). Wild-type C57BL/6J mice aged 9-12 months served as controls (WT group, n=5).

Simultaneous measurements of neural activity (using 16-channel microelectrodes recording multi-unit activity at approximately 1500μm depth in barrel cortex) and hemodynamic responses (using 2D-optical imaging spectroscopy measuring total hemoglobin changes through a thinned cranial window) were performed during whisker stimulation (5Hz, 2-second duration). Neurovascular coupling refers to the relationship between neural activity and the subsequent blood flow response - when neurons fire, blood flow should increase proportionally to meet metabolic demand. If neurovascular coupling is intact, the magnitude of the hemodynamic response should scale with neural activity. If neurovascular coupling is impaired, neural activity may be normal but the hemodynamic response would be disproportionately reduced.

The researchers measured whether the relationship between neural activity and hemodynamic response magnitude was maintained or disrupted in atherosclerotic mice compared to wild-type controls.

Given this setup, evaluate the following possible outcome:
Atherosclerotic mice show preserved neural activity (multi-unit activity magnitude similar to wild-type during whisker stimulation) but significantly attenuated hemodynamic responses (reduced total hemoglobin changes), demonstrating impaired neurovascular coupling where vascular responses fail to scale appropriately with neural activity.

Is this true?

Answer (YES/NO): NO